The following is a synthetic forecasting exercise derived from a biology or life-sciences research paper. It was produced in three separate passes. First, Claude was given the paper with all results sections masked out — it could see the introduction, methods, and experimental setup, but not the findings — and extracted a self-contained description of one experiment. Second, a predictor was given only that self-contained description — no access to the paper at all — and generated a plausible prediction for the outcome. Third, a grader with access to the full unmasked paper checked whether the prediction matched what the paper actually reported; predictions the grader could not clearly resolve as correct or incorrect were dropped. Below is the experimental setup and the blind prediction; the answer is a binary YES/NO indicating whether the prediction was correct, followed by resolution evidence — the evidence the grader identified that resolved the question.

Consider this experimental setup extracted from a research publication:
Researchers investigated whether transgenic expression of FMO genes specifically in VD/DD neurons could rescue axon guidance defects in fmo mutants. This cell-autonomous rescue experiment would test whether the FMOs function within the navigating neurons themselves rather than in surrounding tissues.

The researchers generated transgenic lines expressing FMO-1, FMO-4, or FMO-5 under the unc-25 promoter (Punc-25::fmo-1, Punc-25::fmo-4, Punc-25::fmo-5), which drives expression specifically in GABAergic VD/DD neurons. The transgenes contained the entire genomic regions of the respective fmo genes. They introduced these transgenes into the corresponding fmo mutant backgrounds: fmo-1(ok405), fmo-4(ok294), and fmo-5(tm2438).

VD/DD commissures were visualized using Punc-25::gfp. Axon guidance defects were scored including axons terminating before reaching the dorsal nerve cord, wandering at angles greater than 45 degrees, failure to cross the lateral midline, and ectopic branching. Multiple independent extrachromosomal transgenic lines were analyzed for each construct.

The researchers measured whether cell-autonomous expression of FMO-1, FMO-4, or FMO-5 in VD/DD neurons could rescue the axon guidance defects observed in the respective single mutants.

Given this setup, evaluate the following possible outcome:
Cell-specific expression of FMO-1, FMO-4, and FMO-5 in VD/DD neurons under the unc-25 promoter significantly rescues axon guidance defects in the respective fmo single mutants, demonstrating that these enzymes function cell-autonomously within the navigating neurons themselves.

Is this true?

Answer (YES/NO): NO